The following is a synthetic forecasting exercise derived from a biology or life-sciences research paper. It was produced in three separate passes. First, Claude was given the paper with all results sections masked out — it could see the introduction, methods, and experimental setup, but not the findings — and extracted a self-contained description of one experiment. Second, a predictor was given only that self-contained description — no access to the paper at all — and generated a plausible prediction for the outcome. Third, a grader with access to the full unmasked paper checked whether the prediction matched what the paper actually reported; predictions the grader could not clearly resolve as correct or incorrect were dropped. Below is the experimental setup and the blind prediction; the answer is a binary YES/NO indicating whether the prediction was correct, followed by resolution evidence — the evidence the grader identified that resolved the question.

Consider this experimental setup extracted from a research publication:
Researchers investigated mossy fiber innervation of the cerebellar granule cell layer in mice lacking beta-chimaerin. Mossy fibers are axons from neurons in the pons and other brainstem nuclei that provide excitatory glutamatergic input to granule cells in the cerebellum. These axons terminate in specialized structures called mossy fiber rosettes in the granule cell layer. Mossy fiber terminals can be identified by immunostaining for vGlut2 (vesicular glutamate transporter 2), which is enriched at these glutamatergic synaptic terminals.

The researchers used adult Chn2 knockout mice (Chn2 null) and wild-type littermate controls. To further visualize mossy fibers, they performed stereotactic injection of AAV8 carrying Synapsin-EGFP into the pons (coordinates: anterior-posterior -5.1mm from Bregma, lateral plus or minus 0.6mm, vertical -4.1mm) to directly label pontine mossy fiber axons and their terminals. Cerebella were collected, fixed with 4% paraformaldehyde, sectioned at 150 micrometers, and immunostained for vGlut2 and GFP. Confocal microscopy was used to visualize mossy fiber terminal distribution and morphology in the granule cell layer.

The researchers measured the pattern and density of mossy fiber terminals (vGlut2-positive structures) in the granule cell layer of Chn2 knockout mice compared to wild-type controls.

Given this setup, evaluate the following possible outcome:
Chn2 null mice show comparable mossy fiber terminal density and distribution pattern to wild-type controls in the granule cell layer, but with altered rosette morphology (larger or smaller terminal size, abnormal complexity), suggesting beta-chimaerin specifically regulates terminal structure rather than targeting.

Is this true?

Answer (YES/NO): NO